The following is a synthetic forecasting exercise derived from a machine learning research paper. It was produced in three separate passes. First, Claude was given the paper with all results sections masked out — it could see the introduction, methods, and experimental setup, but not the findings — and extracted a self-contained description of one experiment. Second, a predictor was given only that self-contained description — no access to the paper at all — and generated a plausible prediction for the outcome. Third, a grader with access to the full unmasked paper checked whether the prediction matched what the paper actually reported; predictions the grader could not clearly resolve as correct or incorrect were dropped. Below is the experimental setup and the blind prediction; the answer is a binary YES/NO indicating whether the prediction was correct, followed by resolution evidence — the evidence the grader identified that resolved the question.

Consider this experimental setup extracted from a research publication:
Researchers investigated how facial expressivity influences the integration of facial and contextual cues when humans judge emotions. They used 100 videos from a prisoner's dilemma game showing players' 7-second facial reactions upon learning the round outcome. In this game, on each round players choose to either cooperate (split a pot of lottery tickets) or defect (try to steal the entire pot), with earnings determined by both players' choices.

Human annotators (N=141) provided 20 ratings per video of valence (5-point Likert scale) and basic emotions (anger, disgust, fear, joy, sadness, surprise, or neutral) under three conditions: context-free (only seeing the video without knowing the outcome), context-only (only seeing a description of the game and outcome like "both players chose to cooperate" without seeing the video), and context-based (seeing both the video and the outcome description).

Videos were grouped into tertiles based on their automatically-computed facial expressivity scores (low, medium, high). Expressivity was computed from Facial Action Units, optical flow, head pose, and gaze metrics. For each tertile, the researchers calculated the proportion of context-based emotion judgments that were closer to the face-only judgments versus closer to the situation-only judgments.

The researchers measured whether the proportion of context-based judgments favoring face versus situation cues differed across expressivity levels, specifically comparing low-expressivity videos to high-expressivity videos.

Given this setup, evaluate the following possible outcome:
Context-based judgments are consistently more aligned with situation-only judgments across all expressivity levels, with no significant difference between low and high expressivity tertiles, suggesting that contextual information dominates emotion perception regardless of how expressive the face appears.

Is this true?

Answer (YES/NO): NO